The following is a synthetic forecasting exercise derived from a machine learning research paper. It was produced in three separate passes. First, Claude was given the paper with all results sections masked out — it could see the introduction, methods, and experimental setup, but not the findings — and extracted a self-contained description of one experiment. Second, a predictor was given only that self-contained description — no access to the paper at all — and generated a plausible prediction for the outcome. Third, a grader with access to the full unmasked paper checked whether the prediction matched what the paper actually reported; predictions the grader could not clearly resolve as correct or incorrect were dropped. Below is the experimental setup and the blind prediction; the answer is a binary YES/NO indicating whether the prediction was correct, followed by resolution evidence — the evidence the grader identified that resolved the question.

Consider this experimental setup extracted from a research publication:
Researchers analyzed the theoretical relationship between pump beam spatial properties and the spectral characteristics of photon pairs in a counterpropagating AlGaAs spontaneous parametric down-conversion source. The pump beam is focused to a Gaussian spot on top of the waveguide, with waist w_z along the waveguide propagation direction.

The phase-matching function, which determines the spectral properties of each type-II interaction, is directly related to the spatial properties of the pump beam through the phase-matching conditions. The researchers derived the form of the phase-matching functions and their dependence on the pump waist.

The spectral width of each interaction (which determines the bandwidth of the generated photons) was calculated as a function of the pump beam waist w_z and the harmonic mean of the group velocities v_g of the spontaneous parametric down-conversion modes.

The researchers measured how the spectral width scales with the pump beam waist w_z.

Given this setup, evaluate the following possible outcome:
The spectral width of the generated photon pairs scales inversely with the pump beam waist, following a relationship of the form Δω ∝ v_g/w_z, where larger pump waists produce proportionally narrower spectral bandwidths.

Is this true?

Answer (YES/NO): YES